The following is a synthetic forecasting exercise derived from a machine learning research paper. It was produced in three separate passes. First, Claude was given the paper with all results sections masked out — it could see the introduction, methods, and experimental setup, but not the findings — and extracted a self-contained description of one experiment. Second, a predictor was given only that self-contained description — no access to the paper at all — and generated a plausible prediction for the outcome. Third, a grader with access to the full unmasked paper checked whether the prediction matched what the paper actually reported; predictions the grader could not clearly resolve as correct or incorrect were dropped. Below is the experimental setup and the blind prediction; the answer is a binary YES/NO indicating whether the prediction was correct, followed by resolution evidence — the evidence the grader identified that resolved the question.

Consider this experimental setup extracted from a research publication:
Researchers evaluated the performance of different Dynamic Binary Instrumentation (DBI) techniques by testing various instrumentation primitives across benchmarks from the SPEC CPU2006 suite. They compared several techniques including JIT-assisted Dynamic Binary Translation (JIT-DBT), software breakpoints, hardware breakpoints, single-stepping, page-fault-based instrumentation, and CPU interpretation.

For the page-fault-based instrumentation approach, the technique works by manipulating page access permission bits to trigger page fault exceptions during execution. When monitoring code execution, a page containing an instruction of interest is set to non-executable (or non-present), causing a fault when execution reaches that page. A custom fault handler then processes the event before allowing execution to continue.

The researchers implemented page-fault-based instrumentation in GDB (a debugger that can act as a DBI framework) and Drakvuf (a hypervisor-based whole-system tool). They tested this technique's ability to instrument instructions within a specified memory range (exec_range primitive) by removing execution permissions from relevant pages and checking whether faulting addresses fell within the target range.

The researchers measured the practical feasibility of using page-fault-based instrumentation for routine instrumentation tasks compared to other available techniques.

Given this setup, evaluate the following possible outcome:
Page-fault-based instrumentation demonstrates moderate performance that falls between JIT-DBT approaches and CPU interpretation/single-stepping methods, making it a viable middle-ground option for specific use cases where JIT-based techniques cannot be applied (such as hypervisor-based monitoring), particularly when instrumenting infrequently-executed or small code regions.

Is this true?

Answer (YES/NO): NO